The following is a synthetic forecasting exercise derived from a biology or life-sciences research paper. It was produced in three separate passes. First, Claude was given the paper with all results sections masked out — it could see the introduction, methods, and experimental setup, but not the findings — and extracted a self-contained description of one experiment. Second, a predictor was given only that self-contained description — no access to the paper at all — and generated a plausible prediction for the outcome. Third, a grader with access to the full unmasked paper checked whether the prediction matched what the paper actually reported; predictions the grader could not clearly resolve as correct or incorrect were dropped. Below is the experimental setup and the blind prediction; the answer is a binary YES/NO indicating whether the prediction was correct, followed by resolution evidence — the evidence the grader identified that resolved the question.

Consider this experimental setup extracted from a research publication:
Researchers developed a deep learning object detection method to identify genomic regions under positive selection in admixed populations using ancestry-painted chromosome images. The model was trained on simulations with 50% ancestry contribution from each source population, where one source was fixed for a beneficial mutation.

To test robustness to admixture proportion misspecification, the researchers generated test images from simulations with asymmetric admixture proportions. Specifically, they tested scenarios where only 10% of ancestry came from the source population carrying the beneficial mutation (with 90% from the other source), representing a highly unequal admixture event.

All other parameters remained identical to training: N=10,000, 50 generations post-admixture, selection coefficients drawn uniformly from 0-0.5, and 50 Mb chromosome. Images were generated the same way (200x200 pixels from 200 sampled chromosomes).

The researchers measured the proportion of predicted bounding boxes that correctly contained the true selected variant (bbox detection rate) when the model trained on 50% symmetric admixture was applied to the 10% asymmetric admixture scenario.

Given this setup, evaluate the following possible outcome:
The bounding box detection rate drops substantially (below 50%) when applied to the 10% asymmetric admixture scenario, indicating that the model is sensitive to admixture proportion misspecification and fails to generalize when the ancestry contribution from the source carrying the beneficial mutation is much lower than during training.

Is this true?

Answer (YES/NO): NO